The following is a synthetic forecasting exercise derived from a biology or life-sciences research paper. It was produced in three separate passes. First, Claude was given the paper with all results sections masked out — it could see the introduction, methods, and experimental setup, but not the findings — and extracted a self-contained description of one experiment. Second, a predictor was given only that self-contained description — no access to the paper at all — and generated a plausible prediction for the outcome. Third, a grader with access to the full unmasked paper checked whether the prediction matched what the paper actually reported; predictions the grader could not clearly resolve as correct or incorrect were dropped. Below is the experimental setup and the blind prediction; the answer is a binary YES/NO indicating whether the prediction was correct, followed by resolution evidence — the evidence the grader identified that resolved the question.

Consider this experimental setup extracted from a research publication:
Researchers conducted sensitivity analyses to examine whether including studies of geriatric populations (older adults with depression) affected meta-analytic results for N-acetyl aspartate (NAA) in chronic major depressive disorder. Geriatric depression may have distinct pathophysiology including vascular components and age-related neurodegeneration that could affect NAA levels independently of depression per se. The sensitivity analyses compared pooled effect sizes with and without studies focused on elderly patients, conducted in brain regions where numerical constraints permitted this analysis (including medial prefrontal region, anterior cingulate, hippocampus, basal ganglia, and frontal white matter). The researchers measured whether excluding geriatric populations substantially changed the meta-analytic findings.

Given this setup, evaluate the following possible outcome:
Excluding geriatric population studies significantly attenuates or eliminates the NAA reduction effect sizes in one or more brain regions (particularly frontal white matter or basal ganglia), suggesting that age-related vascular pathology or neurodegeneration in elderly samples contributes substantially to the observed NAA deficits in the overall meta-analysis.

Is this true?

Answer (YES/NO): NO